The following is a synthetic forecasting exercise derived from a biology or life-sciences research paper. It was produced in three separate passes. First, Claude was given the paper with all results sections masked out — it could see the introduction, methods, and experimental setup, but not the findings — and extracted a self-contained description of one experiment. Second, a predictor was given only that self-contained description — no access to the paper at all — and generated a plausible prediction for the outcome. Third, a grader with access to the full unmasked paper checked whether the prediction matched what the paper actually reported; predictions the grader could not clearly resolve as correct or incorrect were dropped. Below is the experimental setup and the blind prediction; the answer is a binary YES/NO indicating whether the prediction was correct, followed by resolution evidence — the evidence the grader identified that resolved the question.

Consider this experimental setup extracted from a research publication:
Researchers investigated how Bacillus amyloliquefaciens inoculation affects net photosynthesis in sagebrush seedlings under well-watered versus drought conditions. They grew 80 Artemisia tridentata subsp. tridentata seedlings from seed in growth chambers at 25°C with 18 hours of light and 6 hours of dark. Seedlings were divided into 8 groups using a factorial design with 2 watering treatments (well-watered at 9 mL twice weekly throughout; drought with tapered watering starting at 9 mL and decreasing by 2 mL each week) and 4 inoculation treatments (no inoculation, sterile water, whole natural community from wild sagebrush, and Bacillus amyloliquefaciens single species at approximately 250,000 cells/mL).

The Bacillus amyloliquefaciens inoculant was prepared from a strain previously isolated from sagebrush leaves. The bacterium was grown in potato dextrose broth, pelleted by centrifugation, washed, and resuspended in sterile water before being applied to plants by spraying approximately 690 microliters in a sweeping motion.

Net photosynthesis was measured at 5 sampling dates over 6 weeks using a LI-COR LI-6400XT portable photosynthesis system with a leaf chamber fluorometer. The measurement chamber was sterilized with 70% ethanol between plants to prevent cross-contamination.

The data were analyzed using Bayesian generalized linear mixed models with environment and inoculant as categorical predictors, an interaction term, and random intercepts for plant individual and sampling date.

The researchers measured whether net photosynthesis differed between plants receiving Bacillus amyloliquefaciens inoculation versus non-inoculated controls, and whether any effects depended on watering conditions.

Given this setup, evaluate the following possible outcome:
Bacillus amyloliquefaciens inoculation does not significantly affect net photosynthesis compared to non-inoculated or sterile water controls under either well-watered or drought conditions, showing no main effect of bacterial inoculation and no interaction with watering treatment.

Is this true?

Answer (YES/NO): NO